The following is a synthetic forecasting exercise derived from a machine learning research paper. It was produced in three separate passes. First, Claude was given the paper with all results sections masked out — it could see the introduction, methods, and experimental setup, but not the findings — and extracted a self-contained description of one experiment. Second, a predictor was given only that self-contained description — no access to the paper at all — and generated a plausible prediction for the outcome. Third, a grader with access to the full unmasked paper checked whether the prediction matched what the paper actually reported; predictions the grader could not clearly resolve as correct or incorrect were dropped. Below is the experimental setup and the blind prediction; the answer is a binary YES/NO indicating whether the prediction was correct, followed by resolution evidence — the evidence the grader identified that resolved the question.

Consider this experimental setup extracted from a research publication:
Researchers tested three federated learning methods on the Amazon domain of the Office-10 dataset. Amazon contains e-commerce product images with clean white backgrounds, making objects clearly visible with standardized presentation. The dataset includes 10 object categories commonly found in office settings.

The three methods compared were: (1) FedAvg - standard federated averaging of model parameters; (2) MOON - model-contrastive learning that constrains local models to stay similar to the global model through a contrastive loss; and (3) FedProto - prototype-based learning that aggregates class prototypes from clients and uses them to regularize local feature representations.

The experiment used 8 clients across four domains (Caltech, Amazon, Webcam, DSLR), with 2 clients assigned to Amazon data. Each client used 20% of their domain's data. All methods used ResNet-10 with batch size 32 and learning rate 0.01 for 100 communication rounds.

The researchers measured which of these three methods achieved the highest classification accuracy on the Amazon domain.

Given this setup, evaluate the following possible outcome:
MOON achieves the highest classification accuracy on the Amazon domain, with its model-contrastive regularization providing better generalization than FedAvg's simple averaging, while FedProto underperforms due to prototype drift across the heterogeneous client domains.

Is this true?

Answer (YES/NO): NO